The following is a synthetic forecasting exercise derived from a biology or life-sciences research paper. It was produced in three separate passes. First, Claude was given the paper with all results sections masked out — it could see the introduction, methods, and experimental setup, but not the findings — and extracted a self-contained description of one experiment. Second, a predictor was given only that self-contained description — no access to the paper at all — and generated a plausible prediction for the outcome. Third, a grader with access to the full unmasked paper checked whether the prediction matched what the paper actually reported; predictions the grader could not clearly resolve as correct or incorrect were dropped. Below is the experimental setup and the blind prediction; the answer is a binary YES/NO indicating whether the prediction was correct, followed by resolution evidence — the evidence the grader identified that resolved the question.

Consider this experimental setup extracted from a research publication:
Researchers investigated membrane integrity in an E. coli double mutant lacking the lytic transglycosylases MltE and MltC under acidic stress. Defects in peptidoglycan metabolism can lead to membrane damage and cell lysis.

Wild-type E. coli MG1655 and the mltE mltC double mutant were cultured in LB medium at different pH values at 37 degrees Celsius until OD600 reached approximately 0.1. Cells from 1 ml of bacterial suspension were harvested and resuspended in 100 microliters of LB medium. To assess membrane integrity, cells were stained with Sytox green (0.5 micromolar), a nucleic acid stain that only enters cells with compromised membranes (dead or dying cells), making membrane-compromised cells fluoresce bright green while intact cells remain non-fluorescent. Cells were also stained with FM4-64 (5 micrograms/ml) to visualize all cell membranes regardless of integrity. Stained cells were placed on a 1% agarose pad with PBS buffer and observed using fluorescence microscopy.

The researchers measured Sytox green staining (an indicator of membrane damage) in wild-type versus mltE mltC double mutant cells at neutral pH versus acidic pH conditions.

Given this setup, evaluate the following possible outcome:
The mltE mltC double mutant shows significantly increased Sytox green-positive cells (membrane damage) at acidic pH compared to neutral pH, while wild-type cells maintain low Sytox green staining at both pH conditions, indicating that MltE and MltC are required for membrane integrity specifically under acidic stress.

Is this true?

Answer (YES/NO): YES